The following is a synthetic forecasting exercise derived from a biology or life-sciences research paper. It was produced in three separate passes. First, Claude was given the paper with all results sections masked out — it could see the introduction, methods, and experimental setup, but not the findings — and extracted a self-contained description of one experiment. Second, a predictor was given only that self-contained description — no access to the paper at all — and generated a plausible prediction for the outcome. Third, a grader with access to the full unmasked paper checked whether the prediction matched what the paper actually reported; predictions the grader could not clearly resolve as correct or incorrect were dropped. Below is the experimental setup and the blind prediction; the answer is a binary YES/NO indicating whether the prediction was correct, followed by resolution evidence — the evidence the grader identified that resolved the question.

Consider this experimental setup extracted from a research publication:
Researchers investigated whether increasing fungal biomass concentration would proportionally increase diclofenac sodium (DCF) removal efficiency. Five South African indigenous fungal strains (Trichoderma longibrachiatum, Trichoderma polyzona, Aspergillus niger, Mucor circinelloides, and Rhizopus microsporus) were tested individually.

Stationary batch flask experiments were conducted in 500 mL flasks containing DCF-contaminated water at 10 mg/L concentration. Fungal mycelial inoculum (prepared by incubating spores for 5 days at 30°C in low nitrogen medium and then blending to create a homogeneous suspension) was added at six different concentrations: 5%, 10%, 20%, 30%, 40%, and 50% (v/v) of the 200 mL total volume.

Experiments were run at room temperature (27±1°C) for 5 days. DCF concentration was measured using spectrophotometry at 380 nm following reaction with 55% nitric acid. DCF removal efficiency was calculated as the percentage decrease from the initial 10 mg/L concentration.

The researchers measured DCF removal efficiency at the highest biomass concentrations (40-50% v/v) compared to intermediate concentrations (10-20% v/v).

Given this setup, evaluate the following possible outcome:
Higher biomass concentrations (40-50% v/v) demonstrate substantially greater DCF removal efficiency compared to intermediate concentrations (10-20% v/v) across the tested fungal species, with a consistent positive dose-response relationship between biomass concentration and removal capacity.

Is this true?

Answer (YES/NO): NO